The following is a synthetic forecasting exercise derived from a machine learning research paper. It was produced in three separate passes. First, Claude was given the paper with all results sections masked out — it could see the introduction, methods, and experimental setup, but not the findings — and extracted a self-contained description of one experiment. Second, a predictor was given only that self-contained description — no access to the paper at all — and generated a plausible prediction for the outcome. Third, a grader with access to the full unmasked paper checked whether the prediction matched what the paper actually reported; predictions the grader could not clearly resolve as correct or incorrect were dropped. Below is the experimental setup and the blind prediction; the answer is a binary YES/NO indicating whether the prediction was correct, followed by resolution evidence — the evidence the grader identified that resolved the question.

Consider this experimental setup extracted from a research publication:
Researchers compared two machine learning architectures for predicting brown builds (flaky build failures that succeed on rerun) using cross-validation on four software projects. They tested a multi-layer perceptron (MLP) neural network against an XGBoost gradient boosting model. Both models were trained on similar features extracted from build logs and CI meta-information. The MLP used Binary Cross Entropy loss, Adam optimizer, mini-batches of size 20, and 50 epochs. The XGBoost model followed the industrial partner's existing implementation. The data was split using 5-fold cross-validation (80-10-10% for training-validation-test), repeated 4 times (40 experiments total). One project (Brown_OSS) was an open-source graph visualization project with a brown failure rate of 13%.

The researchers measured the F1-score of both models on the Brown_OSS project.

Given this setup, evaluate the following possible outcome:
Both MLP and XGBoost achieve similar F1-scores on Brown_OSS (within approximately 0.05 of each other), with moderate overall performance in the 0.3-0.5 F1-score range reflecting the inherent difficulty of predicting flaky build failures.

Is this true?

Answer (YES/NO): NO